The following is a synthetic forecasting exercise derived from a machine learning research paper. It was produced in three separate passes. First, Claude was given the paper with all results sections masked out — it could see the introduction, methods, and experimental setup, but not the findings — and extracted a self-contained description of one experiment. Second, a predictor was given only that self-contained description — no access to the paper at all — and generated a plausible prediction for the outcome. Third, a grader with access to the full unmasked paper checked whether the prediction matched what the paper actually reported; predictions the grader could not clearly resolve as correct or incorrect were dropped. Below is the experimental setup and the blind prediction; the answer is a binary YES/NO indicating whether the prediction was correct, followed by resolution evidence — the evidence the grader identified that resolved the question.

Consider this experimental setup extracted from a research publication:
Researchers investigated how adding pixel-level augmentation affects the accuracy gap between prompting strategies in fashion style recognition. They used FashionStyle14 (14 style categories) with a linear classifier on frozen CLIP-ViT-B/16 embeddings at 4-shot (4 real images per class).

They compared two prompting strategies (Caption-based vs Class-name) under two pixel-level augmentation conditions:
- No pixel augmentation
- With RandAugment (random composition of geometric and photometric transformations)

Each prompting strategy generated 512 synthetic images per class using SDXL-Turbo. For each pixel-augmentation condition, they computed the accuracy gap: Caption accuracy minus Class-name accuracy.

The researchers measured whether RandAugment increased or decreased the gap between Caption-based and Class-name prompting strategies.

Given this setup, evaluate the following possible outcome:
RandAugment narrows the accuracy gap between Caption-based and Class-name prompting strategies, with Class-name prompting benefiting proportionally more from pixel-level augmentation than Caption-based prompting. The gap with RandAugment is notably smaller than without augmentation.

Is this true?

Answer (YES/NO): YES